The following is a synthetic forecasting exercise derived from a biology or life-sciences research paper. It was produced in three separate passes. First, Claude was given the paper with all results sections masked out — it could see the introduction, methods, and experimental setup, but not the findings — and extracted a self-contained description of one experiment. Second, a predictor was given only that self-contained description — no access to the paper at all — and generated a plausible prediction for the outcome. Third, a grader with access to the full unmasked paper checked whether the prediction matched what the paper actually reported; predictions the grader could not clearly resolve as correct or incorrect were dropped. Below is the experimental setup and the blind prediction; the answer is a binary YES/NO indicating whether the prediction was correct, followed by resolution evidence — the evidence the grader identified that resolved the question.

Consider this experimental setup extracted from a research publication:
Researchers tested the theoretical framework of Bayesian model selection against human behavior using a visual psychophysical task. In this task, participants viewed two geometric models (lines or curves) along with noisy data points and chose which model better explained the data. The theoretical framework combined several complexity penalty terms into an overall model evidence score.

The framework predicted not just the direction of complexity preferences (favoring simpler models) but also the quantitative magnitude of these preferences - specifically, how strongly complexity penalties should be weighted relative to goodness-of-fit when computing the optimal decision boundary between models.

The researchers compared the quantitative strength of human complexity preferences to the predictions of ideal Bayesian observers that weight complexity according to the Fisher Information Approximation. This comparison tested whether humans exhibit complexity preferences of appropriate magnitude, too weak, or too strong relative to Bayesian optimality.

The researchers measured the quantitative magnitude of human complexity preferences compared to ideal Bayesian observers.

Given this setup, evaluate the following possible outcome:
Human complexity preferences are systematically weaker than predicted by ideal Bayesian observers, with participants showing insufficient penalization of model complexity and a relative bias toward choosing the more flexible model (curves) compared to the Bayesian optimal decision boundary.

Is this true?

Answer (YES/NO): NO